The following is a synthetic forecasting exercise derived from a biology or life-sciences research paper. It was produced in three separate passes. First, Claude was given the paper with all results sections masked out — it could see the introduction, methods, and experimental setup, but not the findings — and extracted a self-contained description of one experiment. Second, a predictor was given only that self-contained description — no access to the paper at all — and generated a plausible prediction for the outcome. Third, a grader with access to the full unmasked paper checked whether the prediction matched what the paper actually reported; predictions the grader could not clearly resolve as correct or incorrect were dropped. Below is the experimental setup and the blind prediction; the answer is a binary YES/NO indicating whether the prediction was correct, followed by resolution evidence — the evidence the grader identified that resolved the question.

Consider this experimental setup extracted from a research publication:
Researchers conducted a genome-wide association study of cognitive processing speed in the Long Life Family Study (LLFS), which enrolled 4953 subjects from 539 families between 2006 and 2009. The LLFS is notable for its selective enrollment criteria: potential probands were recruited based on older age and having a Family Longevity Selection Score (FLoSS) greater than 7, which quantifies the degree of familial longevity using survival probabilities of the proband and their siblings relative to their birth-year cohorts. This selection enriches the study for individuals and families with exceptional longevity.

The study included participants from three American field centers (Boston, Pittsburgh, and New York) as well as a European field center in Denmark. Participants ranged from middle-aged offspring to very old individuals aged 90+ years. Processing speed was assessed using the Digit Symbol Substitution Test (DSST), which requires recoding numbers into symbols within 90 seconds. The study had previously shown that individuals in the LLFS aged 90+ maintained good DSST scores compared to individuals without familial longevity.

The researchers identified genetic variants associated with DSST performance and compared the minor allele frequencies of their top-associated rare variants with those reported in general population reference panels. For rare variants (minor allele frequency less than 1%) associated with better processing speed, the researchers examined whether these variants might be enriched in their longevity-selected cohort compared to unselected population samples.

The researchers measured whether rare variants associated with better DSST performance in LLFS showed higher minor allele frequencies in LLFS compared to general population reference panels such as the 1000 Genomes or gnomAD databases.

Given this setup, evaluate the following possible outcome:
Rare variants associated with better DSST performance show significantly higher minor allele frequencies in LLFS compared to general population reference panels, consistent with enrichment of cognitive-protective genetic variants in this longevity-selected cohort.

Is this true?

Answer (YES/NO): YES